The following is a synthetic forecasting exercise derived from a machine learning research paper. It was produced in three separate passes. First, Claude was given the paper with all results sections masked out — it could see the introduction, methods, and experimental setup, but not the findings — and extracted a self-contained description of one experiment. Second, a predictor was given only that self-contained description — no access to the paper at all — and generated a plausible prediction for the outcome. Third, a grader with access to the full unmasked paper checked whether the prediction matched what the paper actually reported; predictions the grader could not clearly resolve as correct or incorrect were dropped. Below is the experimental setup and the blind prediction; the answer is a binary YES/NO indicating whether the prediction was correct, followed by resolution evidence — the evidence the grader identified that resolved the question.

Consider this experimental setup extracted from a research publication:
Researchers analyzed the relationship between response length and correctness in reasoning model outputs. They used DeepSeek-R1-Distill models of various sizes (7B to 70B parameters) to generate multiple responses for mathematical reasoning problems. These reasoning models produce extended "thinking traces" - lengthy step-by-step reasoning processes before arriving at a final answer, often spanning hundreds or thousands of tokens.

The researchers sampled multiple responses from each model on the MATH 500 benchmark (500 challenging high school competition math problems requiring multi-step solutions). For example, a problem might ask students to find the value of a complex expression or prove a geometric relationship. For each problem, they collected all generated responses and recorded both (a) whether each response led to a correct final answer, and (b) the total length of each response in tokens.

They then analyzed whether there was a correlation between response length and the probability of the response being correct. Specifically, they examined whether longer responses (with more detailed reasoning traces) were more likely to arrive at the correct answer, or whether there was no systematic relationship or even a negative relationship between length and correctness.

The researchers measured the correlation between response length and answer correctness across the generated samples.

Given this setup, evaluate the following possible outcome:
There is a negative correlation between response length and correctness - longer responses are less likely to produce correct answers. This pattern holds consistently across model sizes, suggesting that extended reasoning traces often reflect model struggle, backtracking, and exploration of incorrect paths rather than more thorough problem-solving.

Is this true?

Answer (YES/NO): YES